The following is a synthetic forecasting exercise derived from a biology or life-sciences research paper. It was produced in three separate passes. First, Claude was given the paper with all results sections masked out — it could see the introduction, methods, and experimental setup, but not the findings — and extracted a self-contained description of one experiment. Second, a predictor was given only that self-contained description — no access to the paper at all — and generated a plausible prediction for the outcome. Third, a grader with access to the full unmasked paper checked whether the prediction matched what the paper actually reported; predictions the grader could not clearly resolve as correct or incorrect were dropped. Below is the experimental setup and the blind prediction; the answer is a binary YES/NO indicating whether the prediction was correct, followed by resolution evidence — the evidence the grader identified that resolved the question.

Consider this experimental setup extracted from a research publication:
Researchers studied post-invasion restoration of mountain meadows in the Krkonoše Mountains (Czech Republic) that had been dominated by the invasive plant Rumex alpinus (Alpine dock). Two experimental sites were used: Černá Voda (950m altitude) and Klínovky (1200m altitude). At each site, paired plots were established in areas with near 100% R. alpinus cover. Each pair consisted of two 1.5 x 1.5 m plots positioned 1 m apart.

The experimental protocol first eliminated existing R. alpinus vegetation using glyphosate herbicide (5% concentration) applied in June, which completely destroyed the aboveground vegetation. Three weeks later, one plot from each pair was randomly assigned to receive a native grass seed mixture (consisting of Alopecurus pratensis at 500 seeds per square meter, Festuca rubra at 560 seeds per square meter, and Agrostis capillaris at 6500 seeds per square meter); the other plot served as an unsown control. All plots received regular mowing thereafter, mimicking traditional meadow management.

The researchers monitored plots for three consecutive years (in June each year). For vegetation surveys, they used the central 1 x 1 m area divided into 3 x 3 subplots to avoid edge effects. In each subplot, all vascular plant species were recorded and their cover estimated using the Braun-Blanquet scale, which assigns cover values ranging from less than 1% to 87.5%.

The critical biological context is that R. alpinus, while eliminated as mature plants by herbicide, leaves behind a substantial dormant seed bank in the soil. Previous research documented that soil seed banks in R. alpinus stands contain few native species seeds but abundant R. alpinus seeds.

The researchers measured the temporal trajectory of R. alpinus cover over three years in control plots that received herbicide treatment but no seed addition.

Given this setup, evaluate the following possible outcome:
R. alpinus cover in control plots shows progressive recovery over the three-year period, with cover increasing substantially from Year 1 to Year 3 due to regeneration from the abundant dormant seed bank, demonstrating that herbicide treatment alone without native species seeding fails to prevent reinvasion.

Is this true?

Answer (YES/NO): YES